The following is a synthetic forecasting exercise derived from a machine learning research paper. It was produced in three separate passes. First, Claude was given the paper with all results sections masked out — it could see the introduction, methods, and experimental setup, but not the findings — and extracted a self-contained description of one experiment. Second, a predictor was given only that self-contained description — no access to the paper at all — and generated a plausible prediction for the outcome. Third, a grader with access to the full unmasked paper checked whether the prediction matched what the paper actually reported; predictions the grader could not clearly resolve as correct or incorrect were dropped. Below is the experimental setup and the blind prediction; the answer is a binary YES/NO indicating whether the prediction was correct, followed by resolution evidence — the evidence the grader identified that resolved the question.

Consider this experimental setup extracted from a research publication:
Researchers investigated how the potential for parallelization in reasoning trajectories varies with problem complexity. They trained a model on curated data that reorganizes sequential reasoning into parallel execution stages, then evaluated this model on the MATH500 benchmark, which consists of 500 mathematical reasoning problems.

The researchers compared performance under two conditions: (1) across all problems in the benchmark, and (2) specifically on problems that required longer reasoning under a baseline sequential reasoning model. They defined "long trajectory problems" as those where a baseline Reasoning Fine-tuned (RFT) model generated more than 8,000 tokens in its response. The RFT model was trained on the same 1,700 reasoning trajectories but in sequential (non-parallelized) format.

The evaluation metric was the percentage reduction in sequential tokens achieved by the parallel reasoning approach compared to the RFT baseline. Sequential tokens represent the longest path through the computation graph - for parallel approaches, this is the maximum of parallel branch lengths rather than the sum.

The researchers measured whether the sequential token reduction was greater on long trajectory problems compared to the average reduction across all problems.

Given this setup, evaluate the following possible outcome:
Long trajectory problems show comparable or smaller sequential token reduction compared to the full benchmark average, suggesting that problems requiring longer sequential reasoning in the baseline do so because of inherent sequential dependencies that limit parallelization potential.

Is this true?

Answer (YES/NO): NO